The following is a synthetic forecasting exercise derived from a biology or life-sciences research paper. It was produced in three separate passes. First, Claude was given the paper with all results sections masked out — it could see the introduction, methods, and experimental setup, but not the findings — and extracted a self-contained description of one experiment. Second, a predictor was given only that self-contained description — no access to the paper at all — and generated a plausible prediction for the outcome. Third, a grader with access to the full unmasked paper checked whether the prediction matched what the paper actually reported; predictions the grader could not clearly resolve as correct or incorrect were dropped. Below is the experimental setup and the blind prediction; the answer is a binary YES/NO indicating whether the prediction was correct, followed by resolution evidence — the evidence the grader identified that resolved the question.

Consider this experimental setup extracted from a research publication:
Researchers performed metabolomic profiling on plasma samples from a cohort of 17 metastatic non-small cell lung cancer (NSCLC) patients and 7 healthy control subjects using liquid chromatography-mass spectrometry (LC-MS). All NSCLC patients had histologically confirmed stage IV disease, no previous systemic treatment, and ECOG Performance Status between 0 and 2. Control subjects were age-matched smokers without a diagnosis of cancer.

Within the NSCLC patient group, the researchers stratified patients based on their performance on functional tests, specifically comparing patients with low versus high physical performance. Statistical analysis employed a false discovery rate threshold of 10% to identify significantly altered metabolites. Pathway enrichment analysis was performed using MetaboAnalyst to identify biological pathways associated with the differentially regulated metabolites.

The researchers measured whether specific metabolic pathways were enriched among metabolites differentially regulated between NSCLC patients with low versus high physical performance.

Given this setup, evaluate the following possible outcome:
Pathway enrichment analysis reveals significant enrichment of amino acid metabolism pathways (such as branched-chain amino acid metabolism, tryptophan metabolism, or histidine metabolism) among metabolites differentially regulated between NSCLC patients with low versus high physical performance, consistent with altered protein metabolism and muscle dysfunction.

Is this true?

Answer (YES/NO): YES